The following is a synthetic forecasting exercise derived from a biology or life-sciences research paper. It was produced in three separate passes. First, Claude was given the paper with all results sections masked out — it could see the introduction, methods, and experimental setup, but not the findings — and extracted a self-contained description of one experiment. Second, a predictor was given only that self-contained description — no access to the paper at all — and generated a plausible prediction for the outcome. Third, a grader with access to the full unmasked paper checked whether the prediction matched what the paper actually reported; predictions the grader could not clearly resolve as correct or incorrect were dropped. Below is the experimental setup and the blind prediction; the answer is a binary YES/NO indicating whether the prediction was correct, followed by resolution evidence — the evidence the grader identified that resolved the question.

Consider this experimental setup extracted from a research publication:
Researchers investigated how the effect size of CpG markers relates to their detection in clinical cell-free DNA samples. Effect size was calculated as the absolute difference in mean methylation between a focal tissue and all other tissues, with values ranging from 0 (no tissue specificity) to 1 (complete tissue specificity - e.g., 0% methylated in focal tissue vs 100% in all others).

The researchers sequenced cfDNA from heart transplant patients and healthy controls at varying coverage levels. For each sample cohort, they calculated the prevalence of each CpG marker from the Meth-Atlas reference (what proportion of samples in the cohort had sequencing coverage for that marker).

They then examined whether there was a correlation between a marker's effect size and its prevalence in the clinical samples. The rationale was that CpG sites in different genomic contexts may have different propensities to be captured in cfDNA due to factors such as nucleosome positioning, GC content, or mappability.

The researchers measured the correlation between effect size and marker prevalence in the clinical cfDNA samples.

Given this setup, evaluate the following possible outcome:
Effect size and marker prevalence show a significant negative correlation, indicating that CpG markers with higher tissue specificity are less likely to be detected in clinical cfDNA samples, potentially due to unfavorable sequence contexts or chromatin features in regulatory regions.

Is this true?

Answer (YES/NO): NO